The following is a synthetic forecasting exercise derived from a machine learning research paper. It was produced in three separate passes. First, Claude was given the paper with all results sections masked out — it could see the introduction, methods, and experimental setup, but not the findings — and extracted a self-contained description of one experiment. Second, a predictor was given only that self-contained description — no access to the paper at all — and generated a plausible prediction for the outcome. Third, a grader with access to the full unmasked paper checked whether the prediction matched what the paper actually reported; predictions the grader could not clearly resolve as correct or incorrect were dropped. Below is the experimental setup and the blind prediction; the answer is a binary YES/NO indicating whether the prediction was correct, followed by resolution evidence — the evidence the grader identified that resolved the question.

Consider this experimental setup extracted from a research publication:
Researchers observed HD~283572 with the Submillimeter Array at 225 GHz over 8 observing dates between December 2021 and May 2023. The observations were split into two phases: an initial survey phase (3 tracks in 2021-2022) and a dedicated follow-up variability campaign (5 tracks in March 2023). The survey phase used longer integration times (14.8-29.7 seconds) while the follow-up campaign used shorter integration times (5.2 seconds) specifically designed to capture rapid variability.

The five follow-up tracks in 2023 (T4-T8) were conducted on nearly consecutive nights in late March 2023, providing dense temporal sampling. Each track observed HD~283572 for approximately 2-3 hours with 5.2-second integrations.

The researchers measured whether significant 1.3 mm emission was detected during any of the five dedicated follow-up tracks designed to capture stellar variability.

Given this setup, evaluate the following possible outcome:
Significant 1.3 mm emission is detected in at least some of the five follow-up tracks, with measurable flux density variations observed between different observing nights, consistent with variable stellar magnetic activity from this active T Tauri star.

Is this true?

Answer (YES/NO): NO